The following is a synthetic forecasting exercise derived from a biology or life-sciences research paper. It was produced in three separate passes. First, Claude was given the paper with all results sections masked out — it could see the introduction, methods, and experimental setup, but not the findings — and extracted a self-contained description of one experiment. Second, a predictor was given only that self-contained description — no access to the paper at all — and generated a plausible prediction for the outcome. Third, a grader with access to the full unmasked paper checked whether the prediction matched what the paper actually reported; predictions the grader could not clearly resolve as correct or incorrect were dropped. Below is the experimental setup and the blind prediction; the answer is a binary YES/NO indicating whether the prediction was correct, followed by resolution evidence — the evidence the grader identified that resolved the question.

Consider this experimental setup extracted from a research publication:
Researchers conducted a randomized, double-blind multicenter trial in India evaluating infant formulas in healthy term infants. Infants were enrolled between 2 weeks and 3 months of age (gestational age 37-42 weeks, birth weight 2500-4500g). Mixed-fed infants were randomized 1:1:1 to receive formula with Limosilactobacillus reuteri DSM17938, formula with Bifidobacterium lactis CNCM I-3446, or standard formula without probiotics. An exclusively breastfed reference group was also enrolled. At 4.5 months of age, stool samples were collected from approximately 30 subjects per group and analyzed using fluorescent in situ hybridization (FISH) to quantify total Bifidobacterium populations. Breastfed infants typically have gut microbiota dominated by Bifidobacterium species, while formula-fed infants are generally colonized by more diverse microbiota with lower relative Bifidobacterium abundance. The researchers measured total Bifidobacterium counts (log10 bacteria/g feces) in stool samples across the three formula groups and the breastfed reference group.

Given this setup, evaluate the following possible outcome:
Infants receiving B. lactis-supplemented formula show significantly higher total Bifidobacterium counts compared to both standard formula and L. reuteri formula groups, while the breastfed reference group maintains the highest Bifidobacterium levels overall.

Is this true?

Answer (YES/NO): NO